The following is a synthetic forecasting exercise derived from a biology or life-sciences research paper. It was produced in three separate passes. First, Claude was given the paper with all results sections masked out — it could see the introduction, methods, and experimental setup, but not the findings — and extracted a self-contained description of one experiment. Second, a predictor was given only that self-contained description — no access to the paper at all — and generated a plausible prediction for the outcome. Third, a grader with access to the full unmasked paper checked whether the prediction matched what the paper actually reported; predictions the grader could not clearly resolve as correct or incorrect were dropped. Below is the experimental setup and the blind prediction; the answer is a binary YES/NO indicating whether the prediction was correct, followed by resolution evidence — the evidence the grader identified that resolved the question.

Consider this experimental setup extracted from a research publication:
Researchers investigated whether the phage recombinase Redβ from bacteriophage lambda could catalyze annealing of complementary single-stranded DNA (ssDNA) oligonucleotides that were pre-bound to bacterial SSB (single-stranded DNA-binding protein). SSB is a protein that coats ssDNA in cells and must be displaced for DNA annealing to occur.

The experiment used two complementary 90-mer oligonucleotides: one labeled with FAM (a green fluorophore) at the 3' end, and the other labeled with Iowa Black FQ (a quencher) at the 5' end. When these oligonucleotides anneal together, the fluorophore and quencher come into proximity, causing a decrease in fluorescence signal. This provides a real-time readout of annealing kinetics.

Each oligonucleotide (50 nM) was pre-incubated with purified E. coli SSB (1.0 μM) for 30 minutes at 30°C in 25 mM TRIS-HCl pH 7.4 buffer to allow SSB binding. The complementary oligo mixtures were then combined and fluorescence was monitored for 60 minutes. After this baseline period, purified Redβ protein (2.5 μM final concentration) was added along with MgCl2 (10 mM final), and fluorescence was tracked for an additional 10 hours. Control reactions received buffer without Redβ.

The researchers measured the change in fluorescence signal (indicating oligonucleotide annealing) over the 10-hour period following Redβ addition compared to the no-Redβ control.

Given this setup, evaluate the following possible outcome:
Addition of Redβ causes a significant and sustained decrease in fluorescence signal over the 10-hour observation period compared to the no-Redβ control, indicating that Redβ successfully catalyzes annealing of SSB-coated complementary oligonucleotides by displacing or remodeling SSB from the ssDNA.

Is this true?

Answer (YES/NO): YES